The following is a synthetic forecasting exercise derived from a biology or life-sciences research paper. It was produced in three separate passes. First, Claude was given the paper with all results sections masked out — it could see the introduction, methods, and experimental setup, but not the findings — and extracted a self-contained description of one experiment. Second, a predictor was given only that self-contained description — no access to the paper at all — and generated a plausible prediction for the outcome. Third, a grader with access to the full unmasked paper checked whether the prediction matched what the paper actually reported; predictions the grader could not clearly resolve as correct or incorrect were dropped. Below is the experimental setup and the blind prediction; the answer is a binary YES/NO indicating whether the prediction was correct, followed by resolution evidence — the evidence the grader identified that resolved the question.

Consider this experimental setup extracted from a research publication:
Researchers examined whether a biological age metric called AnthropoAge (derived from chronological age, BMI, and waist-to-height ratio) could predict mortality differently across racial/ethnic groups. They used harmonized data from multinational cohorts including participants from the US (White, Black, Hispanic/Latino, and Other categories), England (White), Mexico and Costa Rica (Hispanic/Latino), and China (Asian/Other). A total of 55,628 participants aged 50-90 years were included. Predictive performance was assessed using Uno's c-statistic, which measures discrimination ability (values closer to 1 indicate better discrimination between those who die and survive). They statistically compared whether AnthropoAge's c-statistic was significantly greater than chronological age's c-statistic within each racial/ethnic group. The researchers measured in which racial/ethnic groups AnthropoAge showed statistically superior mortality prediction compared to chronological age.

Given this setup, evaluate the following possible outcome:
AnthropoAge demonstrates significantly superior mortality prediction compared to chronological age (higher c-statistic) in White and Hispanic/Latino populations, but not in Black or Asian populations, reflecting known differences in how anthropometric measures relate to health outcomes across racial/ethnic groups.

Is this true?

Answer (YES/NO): NO